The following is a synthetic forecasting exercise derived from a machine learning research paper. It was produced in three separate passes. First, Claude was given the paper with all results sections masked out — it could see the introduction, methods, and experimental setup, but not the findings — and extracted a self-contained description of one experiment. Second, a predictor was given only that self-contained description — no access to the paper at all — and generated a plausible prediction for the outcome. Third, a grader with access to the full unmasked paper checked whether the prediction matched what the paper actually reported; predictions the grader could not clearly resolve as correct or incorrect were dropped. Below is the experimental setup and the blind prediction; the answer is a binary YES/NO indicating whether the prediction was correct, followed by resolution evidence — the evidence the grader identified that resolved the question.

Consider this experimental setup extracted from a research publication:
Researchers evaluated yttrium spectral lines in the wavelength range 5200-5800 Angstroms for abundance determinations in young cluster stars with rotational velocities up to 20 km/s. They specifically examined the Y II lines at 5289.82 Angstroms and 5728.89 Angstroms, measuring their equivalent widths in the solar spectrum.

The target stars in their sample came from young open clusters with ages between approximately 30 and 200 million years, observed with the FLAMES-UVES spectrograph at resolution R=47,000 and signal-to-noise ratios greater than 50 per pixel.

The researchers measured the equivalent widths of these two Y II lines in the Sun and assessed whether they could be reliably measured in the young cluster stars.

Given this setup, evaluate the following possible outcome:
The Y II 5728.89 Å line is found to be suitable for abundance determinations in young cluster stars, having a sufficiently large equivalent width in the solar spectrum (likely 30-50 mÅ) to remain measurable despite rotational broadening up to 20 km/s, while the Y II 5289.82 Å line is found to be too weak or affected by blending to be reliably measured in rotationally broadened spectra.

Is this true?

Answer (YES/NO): NO